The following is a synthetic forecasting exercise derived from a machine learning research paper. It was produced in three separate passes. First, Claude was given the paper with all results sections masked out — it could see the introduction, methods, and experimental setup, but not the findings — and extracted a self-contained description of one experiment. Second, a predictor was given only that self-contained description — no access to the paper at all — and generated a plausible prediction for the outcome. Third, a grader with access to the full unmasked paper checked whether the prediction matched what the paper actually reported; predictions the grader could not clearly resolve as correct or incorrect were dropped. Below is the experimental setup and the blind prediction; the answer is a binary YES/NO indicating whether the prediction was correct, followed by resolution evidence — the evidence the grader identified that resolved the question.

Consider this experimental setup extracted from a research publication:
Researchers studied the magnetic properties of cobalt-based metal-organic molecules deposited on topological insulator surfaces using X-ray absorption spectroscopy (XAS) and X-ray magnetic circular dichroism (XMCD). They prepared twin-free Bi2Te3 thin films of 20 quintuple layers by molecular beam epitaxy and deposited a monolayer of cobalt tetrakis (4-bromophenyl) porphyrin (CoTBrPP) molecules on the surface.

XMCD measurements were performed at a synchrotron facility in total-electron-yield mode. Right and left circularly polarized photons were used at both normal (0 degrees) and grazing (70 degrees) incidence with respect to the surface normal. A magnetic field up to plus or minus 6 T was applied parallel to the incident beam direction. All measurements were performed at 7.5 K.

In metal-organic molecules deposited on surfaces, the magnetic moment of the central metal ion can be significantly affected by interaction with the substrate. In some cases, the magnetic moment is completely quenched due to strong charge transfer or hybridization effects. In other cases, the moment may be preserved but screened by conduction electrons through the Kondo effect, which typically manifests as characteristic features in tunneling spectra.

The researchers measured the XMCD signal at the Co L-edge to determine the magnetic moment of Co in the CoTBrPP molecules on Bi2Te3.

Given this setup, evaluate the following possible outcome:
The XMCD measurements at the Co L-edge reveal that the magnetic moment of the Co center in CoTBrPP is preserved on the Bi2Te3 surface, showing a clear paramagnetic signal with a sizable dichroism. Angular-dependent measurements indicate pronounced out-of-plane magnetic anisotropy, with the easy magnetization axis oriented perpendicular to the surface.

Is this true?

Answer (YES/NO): NO